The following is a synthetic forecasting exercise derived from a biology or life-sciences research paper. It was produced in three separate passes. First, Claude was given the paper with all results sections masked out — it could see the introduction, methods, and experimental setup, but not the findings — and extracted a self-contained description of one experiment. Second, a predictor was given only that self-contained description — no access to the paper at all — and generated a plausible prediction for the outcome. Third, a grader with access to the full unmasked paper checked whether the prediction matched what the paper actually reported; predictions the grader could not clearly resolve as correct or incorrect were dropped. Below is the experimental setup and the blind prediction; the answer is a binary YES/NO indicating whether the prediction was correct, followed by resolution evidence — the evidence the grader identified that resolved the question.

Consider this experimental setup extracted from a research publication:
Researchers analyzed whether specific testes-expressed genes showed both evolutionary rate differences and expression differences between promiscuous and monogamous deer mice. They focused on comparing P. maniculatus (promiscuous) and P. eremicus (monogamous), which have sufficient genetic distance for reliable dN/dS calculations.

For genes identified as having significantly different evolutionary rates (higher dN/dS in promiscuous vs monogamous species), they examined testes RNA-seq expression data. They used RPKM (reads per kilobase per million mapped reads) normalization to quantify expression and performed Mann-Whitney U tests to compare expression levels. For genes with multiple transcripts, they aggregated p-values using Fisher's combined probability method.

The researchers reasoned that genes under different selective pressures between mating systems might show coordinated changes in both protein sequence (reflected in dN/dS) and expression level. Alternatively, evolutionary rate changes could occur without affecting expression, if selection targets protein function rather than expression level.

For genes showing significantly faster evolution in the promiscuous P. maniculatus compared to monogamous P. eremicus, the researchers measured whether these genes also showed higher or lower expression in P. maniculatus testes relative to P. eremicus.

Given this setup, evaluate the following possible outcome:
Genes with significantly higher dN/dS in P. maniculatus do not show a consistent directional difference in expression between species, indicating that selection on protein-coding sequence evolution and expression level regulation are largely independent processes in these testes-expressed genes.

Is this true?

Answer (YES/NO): NO